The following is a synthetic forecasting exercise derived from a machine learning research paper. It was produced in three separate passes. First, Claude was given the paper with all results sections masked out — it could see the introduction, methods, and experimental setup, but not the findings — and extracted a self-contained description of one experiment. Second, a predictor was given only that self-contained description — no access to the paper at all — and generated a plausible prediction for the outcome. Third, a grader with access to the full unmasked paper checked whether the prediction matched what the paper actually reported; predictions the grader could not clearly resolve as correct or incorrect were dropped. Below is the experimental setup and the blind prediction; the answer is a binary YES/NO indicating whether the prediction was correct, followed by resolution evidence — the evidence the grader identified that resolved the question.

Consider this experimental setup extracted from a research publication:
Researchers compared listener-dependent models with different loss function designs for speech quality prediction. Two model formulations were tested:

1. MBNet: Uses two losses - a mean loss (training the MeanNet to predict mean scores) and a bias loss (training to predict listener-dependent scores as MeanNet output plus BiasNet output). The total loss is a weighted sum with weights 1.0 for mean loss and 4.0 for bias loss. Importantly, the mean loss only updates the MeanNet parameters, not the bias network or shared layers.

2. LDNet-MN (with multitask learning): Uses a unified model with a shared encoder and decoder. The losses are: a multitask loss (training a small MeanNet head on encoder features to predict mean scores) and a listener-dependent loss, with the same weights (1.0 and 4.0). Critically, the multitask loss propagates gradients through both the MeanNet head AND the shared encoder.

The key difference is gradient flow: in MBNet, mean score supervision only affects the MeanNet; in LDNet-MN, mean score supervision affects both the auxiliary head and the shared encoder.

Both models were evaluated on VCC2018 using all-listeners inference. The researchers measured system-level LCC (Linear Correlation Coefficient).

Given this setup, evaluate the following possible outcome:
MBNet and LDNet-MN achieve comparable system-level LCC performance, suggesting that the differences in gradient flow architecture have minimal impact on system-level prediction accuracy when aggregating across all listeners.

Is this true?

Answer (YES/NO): YES